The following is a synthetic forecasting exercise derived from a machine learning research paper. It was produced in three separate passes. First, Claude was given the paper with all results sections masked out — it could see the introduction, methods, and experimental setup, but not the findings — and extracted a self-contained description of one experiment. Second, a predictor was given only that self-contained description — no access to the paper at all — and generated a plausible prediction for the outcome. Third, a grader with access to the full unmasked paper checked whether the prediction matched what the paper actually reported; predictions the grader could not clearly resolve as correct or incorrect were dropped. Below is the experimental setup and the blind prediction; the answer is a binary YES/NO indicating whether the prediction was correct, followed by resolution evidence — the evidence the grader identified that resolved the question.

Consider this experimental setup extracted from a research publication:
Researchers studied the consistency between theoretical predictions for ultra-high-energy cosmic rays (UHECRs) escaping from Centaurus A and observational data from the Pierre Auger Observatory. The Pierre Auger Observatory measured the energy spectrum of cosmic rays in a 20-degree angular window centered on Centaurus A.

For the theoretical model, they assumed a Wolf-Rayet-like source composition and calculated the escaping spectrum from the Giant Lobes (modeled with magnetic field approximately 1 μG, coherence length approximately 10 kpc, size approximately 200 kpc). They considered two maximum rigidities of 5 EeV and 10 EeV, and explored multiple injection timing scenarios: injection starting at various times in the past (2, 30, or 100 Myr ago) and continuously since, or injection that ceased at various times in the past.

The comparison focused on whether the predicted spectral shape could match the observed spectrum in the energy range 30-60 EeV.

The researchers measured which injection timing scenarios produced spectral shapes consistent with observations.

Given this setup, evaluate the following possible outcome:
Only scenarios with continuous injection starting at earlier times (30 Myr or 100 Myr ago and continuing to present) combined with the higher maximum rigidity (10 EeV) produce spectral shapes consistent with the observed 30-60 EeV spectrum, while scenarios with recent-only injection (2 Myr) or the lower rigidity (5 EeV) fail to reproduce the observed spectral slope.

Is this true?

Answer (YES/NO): NO